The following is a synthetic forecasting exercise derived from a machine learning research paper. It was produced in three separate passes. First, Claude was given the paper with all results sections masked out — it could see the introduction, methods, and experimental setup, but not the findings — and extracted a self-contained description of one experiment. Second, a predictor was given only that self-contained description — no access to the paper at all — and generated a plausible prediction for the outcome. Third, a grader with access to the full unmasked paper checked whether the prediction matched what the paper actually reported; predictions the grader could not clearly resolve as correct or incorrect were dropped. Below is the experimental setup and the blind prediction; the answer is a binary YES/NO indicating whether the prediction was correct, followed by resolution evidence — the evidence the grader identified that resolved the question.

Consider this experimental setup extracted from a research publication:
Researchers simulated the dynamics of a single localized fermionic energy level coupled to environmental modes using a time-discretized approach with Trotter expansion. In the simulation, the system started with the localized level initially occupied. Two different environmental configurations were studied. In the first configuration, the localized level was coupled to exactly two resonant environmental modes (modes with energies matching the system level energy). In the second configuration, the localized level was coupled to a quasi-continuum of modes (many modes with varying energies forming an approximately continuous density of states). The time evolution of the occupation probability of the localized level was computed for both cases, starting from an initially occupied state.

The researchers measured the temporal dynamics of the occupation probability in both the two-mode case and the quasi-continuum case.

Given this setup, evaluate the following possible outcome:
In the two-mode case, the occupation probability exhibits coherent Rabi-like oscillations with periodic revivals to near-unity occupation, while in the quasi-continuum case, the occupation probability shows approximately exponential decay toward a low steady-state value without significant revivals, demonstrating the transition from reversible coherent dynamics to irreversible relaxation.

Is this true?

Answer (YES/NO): NO